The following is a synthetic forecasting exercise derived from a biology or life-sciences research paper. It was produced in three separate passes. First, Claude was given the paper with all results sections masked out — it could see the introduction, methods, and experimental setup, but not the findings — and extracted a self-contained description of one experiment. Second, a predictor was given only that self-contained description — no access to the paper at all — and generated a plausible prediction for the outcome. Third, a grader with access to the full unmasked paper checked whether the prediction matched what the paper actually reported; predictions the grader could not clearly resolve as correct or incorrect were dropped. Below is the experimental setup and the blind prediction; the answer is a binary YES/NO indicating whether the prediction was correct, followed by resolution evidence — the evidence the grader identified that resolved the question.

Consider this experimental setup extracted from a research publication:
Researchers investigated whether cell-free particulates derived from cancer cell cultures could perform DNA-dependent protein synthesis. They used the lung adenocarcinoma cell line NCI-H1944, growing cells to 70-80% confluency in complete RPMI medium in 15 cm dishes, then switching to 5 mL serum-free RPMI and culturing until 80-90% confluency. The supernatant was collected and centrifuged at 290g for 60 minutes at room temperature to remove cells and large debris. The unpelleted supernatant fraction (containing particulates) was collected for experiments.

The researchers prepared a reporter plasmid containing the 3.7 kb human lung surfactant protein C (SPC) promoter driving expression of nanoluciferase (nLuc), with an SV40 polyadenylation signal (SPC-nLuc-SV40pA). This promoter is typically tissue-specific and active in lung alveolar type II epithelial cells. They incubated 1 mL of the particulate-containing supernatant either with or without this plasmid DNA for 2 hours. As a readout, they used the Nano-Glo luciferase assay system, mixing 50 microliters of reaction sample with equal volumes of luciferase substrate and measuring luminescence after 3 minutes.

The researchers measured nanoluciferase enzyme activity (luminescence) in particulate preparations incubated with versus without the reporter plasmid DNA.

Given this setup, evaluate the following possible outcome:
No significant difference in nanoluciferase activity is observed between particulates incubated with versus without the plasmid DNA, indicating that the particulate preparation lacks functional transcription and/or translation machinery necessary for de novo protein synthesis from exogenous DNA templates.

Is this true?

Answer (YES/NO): NO